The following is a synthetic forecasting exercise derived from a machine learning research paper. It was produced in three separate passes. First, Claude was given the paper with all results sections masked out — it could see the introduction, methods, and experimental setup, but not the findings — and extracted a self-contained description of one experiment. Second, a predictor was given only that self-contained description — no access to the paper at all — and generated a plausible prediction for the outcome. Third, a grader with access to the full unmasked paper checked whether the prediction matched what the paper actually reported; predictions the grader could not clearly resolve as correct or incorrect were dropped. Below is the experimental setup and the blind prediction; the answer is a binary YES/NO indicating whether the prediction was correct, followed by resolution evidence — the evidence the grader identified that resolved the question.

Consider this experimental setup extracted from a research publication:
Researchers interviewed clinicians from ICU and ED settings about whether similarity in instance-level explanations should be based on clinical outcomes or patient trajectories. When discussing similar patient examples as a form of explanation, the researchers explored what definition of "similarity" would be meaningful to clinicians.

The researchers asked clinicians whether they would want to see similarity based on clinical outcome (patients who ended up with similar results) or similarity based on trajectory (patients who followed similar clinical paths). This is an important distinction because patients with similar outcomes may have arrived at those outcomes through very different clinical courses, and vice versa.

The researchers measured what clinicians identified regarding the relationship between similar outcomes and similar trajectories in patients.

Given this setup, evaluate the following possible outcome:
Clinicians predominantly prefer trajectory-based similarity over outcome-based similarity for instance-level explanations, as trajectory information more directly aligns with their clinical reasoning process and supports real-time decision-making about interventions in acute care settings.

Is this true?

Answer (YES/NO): NO